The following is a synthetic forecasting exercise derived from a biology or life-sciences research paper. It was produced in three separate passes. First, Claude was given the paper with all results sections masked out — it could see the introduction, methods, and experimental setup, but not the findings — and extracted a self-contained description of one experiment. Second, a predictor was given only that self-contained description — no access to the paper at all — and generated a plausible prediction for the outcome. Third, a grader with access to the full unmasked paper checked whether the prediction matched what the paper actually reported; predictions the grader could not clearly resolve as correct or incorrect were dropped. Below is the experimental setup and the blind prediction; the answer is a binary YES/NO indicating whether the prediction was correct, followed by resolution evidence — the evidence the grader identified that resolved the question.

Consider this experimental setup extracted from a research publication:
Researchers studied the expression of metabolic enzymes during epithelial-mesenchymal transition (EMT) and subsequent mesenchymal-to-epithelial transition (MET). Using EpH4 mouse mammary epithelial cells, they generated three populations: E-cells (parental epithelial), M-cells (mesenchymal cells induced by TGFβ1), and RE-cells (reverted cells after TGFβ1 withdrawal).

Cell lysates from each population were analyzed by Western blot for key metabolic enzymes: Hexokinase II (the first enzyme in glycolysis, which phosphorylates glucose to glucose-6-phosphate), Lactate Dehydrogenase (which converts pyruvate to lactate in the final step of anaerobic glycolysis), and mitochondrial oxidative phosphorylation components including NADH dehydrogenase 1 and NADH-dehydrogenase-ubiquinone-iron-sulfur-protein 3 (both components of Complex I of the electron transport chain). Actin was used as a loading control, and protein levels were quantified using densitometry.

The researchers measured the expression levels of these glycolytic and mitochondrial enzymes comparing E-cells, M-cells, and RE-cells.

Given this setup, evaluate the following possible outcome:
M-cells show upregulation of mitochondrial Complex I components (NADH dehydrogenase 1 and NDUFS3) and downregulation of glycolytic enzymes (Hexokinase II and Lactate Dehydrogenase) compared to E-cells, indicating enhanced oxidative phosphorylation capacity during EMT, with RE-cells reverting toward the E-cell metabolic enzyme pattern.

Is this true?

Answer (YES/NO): NO